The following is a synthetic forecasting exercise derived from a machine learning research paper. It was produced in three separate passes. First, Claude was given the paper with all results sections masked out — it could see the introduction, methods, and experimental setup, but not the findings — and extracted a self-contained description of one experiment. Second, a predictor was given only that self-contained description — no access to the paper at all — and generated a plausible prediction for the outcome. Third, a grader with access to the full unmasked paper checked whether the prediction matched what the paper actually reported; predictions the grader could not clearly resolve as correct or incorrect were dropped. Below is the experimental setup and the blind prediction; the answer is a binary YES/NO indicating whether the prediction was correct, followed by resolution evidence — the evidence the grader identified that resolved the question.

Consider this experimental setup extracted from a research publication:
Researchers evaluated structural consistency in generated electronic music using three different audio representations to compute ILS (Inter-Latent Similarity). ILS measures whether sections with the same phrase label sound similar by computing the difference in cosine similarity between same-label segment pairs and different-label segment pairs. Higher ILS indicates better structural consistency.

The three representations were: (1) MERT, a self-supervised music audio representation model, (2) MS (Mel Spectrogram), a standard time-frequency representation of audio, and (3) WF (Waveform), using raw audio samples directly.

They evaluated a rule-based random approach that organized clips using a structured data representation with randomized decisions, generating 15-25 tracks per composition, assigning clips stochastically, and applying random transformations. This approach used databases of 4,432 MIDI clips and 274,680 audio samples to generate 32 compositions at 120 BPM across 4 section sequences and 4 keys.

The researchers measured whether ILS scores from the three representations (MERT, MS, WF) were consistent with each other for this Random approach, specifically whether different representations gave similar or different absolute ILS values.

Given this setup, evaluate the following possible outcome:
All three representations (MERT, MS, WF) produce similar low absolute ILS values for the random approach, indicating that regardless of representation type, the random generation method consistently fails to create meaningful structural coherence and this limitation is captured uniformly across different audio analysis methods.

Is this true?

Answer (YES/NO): NO